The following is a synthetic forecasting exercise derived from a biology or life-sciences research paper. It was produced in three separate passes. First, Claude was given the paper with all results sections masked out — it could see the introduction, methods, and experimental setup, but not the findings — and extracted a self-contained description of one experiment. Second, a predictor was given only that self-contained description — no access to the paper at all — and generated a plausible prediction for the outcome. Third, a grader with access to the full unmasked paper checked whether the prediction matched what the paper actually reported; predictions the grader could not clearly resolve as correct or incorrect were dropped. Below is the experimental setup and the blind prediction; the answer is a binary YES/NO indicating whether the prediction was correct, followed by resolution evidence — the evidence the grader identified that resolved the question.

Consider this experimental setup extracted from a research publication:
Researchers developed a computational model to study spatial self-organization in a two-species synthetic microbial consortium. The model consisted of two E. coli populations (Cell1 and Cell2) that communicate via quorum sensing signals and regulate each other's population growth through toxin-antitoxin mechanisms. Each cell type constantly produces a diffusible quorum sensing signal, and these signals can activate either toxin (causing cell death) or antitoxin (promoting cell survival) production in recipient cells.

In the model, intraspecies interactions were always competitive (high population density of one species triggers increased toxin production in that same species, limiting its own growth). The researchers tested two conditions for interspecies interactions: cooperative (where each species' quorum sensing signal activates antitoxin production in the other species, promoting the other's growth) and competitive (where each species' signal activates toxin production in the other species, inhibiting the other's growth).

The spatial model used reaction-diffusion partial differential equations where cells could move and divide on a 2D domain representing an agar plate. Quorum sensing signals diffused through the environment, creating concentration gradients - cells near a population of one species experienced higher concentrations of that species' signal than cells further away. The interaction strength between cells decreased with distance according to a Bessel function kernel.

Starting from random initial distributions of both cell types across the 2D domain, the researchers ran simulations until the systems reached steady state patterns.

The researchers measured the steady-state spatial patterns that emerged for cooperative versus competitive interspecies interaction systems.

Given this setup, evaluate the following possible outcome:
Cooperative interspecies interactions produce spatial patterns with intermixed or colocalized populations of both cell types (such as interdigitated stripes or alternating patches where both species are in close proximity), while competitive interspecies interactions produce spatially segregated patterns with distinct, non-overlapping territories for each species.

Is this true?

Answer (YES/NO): YES